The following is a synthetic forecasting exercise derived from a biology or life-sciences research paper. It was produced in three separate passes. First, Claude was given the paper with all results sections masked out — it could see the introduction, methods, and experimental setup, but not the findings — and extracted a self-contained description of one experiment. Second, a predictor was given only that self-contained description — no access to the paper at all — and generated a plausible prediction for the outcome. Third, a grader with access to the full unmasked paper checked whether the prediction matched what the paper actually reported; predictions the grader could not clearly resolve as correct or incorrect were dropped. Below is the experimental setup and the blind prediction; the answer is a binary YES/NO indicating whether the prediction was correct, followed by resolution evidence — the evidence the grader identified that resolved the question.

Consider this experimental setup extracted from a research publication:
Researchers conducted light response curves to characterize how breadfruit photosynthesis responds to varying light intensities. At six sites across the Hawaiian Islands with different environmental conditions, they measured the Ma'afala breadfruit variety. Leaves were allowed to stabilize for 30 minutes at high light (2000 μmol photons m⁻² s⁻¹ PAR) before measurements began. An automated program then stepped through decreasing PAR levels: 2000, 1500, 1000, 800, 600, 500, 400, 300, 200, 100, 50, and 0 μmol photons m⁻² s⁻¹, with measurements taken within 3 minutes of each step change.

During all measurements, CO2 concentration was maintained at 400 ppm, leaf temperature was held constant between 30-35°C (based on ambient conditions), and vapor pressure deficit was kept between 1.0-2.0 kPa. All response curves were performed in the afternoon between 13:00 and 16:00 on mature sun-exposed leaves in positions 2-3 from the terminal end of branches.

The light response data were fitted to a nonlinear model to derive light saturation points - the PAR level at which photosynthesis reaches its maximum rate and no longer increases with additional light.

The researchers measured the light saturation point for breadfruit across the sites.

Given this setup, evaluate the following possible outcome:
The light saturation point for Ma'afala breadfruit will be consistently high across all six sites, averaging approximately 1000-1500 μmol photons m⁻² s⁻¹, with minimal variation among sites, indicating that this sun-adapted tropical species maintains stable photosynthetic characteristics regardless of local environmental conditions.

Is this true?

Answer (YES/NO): NO